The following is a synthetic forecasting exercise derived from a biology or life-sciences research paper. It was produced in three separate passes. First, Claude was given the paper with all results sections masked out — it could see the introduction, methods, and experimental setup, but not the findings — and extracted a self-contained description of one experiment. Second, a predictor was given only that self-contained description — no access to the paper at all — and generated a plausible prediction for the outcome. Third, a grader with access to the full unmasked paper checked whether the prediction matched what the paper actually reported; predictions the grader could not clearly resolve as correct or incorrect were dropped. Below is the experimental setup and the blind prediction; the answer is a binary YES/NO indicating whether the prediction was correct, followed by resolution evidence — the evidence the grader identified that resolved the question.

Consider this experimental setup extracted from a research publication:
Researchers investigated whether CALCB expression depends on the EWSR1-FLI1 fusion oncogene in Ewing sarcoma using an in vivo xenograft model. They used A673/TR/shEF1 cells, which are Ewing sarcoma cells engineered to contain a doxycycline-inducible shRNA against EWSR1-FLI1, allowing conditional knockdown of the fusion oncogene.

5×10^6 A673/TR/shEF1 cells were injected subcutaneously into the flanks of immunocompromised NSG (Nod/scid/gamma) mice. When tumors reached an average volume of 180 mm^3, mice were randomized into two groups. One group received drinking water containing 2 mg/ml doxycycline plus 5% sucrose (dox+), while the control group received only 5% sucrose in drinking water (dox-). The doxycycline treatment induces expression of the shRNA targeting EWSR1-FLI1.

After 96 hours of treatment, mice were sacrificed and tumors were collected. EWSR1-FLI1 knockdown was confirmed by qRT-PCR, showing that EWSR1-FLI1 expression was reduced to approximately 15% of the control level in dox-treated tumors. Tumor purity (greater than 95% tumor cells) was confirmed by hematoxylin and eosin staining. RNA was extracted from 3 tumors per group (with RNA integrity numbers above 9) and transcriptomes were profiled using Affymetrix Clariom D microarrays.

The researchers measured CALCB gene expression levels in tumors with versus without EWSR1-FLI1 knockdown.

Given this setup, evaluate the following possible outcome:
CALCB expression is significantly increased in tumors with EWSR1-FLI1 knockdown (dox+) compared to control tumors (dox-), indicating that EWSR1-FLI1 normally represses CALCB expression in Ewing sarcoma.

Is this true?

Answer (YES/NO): NO